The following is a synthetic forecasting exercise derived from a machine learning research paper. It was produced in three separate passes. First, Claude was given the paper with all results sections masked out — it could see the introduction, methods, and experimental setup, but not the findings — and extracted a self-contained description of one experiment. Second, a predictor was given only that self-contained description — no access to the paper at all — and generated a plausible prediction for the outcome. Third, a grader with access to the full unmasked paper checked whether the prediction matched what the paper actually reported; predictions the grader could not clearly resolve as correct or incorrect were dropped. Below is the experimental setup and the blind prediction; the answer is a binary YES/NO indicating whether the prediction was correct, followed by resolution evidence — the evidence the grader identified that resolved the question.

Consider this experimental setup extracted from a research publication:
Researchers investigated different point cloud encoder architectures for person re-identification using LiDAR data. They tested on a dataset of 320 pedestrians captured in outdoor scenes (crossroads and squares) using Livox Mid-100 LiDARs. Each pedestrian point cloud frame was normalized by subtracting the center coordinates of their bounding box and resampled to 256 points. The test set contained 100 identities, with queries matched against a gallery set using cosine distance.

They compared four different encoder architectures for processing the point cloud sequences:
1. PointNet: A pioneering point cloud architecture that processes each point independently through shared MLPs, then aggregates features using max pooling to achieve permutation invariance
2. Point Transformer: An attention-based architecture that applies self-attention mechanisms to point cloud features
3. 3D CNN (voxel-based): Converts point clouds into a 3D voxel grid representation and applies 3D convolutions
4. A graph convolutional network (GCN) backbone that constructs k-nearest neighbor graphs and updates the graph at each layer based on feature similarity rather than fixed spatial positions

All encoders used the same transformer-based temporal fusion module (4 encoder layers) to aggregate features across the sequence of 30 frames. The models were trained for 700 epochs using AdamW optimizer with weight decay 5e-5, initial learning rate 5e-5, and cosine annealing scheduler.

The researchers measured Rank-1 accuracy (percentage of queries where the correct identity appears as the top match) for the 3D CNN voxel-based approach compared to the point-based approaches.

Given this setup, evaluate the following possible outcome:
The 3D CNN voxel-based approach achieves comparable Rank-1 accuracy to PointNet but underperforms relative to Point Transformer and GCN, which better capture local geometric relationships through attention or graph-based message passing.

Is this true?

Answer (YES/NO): NO